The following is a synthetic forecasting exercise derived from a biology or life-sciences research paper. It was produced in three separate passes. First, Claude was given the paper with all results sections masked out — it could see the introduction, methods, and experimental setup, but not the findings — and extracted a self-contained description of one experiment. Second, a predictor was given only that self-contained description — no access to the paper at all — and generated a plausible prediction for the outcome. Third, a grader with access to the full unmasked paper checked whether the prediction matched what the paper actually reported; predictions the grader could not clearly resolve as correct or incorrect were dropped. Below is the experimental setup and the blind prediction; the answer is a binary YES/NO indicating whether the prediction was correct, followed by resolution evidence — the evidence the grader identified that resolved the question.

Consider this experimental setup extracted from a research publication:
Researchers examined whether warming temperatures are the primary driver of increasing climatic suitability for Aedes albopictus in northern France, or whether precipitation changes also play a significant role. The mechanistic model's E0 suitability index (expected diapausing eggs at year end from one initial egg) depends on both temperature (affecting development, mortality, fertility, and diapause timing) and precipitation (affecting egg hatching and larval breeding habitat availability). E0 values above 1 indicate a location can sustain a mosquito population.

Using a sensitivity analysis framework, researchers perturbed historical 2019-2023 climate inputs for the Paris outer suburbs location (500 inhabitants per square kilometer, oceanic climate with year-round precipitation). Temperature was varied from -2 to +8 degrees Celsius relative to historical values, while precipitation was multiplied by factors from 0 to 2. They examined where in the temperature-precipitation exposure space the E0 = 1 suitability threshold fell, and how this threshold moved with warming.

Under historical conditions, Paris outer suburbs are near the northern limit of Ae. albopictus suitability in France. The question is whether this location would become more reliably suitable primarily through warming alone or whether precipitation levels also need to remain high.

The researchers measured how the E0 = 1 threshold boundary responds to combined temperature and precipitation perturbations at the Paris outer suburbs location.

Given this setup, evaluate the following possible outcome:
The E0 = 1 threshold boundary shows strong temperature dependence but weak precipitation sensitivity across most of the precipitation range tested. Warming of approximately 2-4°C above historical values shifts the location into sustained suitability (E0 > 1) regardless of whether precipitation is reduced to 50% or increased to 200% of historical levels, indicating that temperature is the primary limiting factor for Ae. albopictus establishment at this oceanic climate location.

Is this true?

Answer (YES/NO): NO